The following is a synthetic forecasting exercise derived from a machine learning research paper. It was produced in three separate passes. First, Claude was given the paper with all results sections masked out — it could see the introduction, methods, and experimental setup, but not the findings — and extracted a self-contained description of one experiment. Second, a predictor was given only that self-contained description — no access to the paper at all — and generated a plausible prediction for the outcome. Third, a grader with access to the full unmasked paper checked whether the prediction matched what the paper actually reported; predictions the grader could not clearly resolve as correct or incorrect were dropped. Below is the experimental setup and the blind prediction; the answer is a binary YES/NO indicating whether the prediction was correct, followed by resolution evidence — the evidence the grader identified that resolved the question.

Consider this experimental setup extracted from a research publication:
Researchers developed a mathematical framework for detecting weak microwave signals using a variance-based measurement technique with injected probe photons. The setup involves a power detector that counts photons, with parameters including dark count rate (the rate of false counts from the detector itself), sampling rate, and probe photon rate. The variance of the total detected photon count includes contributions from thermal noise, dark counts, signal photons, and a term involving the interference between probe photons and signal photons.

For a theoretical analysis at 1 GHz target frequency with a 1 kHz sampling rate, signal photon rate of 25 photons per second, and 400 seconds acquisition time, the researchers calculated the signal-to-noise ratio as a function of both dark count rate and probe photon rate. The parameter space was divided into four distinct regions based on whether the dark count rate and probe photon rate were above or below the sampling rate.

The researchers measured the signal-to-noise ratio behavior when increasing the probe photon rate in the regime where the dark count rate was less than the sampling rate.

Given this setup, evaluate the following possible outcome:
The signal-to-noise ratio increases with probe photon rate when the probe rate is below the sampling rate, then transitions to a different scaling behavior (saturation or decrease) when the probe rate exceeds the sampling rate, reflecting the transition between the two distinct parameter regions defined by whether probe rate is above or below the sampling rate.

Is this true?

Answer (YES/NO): NO